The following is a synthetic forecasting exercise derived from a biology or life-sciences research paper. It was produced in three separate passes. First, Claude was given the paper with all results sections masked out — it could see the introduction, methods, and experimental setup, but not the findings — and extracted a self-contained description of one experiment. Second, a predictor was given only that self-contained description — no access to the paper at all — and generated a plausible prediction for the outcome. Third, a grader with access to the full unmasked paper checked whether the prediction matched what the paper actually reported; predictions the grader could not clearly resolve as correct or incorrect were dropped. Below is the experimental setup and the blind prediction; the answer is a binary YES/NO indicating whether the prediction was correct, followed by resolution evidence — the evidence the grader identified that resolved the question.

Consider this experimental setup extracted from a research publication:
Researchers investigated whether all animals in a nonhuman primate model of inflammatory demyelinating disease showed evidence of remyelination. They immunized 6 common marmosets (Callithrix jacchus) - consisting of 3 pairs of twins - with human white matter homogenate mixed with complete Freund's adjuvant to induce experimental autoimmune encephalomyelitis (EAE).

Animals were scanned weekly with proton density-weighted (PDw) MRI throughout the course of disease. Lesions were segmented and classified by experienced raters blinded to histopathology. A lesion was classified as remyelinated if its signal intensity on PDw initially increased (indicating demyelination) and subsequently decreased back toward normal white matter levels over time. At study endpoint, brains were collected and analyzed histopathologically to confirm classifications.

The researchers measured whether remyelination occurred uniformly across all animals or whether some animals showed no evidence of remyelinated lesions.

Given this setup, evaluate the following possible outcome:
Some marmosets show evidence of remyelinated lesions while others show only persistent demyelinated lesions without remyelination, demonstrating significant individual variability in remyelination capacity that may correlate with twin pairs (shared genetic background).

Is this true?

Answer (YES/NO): YES